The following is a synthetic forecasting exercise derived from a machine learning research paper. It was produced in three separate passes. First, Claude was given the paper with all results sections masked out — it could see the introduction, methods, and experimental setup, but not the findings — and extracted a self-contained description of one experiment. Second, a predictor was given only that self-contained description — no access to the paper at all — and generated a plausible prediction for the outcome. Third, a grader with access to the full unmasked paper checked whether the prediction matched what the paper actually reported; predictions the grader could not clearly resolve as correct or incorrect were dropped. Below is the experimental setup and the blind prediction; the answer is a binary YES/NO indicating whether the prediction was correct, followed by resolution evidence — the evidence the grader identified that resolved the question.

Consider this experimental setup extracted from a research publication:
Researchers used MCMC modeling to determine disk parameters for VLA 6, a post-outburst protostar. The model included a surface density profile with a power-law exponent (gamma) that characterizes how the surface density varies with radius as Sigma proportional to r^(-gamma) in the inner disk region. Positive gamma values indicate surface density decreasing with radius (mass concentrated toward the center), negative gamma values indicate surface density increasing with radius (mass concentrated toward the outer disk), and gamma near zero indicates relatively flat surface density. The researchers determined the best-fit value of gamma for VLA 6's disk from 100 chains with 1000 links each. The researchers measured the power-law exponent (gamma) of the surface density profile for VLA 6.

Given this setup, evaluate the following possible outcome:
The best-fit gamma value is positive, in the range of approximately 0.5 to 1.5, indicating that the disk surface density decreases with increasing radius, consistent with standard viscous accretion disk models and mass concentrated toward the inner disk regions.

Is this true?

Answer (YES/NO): NO